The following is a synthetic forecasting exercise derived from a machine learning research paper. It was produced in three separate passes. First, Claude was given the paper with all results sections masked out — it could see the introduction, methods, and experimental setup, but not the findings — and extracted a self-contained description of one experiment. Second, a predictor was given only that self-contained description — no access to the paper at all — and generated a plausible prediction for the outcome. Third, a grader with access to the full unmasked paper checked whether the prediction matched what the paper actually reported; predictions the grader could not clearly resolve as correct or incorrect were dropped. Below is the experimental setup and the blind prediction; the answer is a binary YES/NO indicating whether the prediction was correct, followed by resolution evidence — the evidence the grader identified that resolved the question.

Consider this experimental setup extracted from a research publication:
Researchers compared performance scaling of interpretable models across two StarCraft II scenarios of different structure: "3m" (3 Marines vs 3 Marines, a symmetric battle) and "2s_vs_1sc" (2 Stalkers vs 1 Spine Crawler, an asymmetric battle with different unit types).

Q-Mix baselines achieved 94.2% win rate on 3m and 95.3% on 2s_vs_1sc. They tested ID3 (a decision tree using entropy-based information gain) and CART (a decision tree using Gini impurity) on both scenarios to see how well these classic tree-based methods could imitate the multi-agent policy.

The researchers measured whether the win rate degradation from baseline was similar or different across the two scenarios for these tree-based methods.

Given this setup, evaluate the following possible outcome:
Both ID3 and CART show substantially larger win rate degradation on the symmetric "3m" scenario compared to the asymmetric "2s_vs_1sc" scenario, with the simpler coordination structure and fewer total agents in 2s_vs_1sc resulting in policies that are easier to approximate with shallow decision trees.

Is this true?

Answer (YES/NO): NO